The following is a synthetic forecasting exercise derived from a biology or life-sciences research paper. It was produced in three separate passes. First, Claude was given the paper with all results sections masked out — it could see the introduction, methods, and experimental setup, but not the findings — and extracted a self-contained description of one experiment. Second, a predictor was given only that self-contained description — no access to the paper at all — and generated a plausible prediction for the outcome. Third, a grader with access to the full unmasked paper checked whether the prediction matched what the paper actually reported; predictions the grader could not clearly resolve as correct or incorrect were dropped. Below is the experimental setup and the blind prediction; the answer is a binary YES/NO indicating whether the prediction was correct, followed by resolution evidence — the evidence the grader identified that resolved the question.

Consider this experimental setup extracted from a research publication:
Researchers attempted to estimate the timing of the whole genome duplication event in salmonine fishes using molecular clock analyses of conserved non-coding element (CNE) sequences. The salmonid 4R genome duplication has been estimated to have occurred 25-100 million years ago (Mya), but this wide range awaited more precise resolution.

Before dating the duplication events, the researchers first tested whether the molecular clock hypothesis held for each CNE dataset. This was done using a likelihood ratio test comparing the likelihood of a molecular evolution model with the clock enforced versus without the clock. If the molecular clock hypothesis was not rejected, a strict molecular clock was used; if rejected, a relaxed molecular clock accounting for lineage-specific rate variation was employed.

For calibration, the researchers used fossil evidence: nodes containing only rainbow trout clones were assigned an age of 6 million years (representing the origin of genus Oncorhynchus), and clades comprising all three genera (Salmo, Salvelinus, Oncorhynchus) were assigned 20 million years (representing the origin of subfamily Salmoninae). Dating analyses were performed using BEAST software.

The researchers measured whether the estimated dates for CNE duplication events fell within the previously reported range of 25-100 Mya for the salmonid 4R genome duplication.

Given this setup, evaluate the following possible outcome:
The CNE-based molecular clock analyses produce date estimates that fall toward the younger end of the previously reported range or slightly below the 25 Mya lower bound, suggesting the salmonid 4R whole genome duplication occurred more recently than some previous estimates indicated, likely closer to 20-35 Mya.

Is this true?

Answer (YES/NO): NO